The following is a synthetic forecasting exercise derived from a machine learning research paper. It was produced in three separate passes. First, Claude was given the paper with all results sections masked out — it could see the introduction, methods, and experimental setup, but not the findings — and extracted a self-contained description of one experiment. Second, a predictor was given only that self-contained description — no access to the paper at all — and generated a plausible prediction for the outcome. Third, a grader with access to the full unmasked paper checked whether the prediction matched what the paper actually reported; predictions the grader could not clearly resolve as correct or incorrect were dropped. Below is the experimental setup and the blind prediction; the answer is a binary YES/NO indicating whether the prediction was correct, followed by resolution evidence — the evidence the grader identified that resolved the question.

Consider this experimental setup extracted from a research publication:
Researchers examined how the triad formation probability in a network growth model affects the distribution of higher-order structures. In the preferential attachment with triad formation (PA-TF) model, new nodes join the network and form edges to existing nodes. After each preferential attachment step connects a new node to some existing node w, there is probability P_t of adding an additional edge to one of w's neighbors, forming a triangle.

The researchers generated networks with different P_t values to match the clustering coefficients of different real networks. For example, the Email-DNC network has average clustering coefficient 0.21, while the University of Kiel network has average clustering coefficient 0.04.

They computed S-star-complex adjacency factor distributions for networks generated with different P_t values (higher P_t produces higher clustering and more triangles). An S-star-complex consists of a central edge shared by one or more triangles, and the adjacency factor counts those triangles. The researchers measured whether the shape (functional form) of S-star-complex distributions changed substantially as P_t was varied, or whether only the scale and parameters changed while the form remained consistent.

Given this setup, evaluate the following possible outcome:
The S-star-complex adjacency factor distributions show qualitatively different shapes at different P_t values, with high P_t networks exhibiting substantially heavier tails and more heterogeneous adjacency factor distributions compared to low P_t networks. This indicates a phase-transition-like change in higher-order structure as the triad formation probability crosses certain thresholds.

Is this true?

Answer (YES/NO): NO